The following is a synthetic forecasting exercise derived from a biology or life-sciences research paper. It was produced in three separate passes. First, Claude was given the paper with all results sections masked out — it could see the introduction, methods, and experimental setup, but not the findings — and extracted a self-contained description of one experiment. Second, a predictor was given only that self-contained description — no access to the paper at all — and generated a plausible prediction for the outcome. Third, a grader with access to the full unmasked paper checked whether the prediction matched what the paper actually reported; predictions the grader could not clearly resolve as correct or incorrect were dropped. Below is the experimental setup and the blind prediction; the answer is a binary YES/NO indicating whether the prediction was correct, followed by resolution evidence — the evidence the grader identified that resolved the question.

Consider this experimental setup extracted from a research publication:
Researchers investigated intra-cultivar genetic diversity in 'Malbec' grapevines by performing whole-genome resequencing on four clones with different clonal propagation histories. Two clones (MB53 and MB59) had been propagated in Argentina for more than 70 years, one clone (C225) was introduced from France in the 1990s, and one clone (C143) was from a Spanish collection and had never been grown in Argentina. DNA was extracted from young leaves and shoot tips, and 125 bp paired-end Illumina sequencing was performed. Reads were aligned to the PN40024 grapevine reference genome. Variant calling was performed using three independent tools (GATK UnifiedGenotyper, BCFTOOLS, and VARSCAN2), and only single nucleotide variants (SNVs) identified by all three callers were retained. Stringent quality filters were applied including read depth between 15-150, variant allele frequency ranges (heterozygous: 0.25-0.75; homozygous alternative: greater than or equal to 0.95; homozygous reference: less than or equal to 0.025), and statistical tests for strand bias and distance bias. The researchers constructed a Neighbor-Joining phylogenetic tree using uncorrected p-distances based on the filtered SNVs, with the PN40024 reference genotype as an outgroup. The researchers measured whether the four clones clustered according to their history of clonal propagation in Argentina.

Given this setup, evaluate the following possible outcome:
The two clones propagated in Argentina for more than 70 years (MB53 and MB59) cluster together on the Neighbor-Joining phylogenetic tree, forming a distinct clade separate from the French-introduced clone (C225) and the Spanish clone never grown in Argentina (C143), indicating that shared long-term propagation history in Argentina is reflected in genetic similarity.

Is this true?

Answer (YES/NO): YES